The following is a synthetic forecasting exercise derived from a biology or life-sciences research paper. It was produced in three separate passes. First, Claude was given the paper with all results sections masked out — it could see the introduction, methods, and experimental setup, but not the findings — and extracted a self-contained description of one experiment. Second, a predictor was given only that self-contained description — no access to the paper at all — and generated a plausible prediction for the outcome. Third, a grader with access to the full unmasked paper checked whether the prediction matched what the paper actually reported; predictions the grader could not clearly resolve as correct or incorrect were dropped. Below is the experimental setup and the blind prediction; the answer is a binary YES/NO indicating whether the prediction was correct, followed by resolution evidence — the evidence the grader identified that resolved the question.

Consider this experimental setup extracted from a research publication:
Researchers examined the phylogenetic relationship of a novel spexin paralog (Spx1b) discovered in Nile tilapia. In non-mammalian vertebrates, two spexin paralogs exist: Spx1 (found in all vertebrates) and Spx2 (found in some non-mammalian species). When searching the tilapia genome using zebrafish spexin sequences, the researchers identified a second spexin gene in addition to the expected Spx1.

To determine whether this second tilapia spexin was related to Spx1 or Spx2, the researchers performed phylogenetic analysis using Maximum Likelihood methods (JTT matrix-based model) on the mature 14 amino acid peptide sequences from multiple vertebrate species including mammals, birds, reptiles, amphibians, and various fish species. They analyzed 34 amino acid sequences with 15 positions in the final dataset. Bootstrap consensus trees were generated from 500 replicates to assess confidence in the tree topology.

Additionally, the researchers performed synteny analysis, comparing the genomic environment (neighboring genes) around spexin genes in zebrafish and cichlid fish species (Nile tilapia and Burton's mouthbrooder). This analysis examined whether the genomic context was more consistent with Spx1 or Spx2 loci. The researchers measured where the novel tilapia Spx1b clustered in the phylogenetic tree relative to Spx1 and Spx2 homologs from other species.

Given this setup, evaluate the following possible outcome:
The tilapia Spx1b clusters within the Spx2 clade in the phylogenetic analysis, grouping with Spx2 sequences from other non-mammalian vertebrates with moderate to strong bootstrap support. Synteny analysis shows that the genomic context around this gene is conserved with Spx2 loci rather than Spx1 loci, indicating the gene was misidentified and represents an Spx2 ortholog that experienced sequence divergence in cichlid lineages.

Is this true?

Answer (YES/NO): NO